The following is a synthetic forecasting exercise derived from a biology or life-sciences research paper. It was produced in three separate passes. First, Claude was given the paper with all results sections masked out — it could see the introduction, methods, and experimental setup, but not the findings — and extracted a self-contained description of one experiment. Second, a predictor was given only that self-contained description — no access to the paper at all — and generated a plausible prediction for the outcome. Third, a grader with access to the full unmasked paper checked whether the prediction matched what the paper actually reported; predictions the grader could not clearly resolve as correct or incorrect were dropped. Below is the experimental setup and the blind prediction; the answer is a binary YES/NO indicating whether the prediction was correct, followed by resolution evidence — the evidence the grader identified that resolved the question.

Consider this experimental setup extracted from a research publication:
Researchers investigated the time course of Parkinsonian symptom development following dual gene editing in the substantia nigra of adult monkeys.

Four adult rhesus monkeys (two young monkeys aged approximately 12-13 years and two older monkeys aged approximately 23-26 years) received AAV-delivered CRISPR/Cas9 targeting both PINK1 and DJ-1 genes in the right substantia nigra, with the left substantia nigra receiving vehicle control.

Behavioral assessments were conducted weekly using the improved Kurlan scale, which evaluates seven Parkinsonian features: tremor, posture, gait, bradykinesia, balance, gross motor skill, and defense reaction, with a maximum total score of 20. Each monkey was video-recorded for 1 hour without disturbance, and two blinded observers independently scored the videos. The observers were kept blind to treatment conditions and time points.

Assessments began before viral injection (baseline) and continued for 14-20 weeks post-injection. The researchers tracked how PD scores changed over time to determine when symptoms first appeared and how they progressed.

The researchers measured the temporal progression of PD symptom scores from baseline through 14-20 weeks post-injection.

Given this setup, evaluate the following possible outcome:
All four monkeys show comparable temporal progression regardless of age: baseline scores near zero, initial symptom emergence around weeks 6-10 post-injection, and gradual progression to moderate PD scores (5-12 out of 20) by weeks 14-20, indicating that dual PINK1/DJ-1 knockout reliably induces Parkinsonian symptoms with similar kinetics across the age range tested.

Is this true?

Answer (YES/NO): NO